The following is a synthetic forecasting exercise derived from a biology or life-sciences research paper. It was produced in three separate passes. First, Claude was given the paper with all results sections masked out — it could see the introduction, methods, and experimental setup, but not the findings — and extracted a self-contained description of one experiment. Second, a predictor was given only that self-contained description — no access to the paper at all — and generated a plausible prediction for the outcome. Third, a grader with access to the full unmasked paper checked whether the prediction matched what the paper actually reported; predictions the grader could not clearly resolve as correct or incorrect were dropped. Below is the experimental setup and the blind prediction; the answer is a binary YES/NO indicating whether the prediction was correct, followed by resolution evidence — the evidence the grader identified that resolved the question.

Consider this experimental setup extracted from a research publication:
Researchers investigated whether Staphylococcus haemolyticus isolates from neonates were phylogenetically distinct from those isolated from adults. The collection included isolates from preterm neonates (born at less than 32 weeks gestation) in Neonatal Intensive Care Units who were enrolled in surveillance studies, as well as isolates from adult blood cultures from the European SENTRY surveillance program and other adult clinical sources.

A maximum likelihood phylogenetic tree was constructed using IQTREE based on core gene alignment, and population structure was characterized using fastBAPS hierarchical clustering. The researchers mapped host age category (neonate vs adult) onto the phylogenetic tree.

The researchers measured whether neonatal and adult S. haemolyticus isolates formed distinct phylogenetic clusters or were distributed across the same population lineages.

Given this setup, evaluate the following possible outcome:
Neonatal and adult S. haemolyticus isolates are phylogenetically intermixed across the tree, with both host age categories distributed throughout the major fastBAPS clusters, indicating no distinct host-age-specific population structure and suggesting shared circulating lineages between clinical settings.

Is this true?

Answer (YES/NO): YES